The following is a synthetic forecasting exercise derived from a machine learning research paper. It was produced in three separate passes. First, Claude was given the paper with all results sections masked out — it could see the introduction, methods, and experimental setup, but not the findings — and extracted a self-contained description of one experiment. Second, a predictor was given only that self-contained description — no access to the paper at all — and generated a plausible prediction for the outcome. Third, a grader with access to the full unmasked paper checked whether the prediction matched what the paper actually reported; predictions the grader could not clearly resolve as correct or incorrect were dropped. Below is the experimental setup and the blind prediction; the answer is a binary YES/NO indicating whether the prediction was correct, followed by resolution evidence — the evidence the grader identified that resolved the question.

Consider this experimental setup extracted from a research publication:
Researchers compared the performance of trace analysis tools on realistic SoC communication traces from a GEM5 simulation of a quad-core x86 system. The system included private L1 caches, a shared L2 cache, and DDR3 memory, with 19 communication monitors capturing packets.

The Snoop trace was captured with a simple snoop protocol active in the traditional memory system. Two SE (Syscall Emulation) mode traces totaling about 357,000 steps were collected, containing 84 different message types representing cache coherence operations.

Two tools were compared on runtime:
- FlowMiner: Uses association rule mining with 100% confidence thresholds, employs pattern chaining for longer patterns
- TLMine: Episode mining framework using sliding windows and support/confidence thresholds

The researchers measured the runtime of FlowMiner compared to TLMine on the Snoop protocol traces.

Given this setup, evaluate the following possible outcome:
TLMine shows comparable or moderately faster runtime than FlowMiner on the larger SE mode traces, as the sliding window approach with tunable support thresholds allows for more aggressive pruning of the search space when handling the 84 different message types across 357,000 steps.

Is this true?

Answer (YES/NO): NO